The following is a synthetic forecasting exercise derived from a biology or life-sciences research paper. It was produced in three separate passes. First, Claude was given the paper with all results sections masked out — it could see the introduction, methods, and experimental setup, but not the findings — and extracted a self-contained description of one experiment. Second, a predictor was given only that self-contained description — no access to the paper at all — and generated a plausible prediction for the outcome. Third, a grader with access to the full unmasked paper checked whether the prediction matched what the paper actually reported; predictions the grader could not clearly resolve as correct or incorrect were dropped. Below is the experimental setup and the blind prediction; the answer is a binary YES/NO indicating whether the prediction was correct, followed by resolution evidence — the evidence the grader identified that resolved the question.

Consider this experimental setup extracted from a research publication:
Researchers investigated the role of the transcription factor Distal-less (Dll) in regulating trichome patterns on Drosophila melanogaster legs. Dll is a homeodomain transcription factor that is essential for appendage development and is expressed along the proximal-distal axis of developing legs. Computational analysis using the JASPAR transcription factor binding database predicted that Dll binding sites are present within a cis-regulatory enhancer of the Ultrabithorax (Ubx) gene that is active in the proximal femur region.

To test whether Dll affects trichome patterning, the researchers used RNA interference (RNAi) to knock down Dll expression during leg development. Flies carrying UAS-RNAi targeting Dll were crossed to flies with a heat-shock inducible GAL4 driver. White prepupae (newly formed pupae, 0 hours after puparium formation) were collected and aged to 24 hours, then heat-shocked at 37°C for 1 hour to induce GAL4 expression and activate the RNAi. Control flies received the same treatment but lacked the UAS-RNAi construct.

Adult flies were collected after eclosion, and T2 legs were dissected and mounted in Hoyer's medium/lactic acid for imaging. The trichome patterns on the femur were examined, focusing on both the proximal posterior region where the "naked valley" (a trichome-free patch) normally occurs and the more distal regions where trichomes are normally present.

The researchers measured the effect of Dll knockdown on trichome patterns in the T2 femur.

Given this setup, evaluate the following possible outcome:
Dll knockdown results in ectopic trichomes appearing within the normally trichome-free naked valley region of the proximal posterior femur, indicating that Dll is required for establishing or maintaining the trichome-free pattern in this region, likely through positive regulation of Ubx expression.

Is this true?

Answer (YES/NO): NO